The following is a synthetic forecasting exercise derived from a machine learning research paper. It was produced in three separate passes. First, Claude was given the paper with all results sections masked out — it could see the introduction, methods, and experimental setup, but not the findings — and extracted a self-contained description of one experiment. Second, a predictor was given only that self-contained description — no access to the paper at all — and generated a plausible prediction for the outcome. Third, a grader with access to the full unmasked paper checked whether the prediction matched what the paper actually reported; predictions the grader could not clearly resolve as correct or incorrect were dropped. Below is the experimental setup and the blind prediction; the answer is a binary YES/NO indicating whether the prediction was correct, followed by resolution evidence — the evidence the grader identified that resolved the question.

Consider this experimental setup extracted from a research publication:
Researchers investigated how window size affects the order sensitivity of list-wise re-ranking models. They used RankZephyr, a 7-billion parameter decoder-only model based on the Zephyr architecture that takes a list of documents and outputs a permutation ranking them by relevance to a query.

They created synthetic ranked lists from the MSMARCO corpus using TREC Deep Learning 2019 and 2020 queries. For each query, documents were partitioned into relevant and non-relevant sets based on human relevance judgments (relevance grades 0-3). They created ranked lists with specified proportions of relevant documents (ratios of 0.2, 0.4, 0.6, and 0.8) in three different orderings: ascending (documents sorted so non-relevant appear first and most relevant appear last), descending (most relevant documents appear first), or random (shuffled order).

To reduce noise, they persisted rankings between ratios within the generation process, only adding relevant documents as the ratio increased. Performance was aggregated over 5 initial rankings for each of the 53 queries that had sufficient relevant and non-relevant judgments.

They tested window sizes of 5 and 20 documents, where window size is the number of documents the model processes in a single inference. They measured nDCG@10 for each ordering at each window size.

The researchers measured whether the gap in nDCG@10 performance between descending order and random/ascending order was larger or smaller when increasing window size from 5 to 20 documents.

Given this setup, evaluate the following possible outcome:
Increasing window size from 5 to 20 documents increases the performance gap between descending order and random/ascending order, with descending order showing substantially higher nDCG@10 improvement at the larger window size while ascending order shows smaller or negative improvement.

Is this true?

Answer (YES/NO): NO